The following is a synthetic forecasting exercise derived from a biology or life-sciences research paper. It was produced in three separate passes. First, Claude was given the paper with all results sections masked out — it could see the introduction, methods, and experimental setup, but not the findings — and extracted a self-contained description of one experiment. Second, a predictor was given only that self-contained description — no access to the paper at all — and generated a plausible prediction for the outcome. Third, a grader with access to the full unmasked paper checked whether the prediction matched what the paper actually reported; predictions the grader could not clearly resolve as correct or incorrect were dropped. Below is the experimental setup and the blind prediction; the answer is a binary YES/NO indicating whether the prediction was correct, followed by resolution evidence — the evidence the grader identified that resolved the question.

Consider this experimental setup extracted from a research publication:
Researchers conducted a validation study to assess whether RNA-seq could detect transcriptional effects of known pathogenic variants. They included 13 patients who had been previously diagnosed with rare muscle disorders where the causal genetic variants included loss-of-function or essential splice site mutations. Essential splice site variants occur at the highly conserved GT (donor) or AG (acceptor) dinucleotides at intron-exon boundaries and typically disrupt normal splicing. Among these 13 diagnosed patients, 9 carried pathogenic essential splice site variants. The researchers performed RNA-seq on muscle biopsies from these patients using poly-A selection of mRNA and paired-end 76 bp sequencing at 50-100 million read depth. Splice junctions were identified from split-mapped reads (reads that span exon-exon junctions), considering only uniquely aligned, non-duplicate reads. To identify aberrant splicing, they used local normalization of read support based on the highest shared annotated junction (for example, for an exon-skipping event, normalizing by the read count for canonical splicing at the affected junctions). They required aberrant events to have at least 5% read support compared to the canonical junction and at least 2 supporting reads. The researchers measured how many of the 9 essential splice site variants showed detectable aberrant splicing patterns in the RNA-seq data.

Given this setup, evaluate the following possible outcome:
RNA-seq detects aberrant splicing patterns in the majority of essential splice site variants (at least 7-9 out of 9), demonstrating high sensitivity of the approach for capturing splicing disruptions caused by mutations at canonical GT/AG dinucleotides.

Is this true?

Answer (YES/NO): YES